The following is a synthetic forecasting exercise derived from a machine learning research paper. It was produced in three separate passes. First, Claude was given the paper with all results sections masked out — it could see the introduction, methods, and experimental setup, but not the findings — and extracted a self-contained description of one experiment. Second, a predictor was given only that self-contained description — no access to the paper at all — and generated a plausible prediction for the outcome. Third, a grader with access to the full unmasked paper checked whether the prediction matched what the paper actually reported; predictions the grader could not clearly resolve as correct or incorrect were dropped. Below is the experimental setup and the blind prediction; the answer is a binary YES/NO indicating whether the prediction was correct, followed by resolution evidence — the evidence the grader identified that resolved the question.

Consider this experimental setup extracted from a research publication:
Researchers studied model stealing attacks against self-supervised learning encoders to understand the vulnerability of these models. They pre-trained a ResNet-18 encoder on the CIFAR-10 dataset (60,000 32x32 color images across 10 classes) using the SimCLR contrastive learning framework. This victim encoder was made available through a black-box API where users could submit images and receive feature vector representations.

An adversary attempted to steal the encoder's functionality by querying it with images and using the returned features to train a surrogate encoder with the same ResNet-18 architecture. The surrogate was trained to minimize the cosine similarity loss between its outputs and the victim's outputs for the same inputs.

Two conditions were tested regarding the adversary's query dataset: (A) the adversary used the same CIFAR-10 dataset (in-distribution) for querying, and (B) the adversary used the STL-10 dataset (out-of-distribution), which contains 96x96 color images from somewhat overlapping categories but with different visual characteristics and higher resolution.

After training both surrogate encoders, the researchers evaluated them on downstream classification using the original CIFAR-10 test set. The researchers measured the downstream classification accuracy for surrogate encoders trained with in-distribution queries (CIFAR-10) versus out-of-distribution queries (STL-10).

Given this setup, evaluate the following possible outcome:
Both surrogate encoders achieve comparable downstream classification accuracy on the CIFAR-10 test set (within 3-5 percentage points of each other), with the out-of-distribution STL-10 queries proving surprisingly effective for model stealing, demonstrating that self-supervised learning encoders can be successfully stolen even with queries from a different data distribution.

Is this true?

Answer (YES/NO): YES